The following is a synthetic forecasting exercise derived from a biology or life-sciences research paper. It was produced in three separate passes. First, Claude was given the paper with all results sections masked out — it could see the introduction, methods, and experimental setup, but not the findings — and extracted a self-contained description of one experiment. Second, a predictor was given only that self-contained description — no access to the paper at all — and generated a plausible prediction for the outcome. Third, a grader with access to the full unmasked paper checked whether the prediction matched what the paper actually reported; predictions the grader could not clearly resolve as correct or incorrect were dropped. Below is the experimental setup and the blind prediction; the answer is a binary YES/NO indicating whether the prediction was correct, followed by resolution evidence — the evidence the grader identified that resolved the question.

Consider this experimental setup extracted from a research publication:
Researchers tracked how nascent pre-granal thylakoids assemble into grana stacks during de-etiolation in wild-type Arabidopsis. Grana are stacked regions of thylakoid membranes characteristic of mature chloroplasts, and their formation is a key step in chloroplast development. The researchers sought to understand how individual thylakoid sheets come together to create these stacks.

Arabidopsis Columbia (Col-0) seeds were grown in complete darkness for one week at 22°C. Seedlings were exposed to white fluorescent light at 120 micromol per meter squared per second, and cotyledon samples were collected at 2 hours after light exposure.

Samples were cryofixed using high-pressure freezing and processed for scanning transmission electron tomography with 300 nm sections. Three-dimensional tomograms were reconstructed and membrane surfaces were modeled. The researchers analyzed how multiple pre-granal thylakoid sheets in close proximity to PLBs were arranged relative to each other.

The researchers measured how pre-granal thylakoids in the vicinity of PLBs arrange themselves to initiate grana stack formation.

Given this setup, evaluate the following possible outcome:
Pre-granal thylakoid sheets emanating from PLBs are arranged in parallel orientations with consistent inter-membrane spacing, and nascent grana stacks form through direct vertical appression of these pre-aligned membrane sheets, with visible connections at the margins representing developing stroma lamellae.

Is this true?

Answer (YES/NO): NO